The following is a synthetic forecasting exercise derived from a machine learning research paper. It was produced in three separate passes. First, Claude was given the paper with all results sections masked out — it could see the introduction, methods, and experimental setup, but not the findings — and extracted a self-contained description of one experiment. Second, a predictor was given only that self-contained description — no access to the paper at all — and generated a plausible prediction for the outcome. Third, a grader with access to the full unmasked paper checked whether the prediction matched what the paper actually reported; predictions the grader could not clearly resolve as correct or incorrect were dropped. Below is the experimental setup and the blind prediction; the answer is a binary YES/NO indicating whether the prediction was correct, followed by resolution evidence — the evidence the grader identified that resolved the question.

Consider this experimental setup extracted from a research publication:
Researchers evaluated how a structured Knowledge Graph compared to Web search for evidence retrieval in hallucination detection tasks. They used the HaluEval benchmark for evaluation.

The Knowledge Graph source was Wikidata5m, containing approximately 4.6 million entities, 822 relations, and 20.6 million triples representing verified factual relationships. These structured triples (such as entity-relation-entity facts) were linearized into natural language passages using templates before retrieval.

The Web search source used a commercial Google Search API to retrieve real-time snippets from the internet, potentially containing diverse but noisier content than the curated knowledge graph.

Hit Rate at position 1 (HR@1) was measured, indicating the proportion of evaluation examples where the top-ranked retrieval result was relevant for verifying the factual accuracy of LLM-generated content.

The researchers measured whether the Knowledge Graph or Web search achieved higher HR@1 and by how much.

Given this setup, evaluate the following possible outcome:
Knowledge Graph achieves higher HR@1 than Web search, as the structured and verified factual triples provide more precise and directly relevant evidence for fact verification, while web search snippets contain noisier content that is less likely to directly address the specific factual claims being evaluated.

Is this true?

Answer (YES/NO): YES